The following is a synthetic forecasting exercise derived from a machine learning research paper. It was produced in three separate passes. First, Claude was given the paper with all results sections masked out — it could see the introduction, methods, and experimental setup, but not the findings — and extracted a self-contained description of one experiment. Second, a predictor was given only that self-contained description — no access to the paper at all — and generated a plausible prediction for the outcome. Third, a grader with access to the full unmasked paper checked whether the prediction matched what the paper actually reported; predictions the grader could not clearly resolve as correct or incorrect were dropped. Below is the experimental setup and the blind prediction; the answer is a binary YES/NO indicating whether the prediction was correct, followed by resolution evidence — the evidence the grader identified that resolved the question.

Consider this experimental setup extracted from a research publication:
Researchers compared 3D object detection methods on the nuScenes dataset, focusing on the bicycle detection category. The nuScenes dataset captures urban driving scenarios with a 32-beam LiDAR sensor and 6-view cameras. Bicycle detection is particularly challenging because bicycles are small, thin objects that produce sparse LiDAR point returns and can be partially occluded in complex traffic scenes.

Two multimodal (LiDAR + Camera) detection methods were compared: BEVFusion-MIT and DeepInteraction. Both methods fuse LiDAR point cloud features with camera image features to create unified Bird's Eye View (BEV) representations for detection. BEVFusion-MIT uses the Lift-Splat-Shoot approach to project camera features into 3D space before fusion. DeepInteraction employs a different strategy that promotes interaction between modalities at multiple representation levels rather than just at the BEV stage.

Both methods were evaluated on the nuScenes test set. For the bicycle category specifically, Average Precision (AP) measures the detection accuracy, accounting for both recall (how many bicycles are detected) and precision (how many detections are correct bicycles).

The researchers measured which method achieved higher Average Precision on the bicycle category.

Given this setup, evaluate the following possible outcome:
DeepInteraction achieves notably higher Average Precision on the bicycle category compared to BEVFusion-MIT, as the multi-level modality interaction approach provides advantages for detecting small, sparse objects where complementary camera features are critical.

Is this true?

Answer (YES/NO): YES